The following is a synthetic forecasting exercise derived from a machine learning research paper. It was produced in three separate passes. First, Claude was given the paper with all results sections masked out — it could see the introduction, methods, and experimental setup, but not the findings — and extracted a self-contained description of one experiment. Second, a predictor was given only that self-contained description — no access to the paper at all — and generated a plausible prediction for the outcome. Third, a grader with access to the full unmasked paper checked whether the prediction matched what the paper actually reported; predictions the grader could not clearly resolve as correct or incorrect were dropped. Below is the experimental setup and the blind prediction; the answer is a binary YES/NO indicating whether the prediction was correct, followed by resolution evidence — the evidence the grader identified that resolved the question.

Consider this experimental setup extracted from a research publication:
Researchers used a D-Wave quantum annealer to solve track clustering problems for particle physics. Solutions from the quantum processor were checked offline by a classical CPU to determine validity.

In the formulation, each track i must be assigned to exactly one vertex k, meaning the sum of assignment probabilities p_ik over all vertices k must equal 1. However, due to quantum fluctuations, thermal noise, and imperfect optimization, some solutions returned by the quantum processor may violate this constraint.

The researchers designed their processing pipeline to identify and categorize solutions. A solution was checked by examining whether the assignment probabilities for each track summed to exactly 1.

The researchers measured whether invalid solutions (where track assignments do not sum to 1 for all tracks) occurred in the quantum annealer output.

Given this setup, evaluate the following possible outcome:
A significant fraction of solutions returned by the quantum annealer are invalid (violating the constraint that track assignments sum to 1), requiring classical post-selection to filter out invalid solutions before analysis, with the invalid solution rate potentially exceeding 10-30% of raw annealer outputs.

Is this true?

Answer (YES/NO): YES